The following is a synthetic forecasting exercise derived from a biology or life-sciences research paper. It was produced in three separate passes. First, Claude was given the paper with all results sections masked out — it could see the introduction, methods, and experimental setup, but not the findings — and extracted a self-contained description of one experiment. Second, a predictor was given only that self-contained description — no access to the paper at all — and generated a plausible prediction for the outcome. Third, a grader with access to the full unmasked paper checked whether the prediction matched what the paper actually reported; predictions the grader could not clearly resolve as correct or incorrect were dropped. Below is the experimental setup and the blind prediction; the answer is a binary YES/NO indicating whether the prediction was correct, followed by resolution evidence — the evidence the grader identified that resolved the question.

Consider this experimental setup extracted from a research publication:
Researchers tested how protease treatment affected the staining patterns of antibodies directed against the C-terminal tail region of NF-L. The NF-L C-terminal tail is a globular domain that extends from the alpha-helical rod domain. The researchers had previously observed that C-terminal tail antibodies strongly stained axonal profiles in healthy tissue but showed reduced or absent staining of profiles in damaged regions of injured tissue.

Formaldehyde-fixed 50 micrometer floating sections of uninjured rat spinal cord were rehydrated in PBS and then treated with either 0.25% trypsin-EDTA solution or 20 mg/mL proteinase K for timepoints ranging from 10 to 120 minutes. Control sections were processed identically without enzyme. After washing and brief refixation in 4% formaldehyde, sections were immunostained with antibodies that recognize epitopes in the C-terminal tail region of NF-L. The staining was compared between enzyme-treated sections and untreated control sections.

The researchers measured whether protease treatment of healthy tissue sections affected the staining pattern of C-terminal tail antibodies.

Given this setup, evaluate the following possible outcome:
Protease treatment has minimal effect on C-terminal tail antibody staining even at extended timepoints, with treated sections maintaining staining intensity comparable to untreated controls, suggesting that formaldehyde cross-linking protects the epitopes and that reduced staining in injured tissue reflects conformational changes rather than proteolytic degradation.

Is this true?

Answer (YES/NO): NO